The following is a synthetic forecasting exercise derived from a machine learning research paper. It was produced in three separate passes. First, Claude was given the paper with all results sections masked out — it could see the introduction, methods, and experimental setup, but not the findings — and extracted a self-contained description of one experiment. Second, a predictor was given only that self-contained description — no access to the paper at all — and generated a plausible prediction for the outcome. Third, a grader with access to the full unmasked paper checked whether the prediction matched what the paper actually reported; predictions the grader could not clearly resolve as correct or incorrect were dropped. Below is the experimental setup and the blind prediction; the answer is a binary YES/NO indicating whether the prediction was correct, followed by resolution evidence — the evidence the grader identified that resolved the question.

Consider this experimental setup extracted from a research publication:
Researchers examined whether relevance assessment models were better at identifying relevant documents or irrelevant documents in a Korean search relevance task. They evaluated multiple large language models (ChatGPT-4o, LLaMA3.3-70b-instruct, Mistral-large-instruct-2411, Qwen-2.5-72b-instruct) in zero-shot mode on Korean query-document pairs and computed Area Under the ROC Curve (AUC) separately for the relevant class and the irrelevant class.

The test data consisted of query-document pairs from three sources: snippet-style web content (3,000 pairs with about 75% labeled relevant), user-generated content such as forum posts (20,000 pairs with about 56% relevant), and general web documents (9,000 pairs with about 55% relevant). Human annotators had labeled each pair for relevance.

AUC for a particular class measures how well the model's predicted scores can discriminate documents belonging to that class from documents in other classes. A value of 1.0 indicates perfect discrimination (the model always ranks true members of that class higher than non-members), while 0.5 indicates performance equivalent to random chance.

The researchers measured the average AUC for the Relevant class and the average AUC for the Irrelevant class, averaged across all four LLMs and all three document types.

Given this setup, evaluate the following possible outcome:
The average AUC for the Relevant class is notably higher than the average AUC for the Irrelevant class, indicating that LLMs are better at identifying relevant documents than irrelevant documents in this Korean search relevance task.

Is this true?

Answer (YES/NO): YES